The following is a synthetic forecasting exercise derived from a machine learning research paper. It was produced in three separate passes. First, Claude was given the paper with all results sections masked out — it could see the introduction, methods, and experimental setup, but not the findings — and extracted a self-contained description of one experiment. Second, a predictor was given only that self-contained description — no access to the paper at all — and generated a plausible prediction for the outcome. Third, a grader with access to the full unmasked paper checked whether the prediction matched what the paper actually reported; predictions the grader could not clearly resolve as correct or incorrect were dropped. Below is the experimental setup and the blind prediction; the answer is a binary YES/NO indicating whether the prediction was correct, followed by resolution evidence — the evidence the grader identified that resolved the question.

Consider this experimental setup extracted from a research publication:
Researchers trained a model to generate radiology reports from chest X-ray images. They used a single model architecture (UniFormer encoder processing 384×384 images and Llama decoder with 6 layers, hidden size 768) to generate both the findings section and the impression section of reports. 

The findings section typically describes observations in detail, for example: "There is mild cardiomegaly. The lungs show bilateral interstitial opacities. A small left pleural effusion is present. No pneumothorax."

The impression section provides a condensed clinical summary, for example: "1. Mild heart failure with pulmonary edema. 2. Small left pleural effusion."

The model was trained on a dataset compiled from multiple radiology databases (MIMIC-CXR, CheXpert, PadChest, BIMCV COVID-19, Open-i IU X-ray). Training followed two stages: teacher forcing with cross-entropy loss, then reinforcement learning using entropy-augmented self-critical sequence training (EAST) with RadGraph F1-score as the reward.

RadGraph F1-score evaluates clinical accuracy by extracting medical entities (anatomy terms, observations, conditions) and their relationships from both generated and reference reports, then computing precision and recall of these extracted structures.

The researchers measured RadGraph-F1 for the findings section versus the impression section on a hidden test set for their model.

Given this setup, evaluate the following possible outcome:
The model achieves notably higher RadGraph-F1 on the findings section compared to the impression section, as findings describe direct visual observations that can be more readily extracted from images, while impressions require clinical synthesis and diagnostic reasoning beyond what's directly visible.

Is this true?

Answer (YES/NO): NO